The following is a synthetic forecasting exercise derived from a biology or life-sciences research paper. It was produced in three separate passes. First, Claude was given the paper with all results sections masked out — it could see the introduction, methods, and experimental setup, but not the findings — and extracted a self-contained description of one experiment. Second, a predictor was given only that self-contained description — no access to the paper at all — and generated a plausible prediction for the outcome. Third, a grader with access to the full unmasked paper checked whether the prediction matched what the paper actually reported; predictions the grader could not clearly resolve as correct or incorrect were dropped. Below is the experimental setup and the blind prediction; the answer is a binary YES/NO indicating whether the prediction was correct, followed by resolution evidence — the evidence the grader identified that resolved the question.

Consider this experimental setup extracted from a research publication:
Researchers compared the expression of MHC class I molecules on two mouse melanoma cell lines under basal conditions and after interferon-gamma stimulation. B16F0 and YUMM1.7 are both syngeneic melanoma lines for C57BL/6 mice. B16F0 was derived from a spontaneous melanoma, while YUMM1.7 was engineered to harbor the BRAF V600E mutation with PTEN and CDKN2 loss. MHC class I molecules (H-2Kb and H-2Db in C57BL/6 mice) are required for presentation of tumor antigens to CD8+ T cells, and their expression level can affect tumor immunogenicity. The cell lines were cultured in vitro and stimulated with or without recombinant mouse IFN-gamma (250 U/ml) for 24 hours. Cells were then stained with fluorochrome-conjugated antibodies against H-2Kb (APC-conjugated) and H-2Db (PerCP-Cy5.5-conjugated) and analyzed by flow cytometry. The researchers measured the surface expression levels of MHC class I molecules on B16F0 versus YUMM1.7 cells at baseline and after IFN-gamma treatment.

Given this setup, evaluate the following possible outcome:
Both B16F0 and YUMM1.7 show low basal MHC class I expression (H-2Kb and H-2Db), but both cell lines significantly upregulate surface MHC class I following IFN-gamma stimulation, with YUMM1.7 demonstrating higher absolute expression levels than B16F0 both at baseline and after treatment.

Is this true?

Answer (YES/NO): NO